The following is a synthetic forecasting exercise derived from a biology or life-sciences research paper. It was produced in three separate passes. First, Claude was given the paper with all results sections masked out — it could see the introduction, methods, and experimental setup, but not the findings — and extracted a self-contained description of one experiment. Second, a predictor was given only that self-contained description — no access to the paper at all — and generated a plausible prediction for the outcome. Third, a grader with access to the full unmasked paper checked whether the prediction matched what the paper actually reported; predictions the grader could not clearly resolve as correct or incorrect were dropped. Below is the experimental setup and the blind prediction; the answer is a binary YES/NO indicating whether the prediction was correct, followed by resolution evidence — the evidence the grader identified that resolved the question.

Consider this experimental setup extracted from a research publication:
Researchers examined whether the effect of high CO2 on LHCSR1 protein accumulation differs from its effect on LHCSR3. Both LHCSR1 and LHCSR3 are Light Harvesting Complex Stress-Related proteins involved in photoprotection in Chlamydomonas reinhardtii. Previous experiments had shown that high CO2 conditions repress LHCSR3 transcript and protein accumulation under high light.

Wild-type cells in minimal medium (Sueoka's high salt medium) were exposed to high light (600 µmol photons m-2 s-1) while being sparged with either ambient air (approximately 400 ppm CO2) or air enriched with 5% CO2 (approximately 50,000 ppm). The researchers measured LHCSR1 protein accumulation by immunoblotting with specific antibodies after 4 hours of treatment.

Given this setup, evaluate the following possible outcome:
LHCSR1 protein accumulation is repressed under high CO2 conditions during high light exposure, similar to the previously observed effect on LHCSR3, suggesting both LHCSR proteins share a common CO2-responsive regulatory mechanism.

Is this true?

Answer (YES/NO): NO